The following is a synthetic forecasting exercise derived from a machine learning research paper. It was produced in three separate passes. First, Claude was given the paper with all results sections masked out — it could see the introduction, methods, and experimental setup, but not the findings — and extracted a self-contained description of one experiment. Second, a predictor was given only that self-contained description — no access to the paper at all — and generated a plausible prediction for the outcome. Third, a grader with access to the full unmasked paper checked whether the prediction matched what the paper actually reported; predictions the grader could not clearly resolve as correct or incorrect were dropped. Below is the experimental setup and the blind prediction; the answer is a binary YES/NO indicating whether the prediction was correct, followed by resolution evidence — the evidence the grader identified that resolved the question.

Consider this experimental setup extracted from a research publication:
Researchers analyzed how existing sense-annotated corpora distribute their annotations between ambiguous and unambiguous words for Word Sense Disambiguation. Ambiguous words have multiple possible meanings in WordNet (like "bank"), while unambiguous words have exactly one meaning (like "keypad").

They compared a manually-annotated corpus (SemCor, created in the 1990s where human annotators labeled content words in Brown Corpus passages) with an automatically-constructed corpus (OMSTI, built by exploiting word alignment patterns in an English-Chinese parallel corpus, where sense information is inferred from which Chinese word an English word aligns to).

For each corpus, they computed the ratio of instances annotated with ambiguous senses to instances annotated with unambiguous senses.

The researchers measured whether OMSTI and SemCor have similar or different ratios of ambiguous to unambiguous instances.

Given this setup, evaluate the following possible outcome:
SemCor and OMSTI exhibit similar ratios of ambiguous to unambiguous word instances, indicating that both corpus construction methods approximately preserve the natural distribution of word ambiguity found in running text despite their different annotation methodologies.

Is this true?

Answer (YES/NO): NO